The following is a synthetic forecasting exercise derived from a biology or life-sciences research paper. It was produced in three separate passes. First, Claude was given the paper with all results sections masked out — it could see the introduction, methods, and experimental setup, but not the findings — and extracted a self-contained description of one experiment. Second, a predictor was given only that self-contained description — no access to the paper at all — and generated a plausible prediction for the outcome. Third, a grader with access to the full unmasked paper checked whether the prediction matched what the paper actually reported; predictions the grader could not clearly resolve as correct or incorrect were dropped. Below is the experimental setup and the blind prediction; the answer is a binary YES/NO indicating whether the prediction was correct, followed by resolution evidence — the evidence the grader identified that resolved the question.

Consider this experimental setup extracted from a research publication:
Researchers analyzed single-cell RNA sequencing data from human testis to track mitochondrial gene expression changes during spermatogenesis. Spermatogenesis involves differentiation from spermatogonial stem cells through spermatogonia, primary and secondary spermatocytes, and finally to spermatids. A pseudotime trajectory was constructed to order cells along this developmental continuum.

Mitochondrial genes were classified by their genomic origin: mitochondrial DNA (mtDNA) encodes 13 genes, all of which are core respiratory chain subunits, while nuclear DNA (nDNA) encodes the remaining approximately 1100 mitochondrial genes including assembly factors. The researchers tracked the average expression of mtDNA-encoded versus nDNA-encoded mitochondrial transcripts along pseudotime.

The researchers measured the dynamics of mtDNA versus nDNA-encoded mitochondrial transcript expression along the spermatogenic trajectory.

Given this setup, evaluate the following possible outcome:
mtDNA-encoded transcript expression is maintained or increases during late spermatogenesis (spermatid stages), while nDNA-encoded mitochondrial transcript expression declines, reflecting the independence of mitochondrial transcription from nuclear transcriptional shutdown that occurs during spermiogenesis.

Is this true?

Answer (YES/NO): NO